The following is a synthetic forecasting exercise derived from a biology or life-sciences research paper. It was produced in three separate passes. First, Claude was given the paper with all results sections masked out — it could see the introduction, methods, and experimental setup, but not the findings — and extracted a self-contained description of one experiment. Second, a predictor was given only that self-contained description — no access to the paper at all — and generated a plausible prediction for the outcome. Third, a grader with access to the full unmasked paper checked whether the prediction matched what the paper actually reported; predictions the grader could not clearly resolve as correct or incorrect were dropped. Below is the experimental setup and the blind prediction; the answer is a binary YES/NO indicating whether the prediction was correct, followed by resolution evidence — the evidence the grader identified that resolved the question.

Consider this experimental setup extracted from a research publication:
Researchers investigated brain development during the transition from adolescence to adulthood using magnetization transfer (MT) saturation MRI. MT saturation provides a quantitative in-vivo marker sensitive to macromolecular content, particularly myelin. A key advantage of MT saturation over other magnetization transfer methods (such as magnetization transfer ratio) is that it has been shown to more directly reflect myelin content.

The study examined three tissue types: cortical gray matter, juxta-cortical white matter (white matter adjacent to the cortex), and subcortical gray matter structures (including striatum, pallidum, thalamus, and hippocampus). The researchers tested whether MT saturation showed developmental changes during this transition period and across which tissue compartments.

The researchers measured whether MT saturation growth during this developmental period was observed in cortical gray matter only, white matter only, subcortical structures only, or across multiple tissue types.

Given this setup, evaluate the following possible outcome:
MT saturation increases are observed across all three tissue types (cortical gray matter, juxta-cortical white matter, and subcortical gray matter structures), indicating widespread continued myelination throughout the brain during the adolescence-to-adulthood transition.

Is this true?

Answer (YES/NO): YES